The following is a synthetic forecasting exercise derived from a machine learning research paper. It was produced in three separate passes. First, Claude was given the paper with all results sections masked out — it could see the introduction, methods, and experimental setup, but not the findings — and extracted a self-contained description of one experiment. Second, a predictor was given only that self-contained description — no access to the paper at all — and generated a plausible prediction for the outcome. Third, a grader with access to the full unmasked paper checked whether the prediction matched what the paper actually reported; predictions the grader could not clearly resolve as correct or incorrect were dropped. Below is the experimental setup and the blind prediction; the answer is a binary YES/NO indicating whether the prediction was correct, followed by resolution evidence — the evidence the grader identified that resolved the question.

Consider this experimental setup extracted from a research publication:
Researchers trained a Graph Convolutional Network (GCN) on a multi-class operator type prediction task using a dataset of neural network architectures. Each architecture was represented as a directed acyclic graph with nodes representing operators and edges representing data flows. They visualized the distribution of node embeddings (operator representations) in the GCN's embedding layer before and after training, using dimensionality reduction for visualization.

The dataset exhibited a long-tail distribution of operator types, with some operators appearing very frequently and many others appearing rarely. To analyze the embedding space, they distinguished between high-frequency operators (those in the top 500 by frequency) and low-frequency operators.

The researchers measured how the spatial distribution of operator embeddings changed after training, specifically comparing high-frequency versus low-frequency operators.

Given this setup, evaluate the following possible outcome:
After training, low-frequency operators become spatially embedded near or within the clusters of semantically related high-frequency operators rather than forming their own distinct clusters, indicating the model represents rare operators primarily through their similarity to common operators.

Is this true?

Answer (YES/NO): NO